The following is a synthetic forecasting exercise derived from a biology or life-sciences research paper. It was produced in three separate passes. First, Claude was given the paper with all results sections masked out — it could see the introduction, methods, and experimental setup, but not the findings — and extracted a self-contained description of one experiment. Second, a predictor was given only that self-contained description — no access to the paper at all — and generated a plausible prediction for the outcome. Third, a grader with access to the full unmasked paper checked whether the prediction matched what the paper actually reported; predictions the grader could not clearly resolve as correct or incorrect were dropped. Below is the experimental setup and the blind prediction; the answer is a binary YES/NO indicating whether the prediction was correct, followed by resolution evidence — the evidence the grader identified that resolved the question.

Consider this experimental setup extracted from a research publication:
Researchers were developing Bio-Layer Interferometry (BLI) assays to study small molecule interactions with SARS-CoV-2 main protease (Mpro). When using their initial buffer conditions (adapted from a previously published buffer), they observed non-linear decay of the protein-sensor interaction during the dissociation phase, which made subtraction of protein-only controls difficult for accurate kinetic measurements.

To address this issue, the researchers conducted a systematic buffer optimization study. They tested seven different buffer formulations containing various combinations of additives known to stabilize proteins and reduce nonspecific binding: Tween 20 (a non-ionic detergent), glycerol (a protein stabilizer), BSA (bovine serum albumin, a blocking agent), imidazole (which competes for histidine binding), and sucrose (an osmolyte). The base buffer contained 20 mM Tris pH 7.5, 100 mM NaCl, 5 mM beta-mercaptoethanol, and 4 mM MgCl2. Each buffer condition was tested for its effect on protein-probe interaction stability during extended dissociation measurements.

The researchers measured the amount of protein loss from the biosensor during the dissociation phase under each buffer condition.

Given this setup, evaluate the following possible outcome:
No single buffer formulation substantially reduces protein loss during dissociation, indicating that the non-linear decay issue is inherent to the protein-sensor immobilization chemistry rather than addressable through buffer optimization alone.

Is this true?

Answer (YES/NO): NO